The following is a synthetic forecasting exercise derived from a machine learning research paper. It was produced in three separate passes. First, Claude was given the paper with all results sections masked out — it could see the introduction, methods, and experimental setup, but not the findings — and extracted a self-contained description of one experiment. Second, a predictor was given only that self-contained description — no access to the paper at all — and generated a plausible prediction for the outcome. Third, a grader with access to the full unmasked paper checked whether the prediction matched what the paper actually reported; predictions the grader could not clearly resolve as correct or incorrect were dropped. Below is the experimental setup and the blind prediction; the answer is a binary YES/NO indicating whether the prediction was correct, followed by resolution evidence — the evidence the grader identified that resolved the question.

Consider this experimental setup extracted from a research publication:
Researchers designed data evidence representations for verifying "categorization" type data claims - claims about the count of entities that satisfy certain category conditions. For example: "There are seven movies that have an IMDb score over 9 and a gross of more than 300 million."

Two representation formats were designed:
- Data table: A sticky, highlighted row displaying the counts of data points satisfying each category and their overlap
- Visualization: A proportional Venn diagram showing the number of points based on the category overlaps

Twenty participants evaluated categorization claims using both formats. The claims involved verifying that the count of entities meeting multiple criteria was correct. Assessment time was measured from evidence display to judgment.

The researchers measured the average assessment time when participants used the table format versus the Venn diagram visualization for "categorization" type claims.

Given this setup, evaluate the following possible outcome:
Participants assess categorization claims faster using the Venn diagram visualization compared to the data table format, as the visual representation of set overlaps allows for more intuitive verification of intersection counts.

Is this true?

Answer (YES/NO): NO